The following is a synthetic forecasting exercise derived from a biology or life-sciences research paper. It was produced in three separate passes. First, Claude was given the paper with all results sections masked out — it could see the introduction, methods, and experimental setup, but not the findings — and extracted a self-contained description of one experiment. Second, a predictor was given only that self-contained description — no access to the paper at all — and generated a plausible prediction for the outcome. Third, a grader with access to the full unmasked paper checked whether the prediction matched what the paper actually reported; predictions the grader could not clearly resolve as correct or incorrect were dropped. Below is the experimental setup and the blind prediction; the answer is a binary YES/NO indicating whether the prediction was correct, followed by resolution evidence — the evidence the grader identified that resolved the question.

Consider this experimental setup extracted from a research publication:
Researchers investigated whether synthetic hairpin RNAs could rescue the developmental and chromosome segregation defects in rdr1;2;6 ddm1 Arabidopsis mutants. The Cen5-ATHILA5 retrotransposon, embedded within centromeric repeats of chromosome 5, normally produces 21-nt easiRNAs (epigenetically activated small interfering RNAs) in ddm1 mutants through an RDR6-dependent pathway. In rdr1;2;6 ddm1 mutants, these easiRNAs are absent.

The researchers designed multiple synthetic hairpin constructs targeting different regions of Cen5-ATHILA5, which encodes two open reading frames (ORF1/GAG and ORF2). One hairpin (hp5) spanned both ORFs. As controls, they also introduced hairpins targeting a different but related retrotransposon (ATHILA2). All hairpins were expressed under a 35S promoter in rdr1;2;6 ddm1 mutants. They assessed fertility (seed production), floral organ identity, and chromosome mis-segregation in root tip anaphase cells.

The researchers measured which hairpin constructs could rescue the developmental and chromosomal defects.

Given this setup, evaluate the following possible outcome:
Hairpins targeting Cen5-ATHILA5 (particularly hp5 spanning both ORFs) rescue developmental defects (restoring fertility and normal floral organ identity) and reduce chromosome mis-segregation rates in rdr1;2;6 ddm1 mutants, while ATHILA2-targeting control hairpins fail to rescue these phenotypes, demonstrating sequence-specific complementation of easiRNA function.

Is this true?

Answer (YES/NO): YES